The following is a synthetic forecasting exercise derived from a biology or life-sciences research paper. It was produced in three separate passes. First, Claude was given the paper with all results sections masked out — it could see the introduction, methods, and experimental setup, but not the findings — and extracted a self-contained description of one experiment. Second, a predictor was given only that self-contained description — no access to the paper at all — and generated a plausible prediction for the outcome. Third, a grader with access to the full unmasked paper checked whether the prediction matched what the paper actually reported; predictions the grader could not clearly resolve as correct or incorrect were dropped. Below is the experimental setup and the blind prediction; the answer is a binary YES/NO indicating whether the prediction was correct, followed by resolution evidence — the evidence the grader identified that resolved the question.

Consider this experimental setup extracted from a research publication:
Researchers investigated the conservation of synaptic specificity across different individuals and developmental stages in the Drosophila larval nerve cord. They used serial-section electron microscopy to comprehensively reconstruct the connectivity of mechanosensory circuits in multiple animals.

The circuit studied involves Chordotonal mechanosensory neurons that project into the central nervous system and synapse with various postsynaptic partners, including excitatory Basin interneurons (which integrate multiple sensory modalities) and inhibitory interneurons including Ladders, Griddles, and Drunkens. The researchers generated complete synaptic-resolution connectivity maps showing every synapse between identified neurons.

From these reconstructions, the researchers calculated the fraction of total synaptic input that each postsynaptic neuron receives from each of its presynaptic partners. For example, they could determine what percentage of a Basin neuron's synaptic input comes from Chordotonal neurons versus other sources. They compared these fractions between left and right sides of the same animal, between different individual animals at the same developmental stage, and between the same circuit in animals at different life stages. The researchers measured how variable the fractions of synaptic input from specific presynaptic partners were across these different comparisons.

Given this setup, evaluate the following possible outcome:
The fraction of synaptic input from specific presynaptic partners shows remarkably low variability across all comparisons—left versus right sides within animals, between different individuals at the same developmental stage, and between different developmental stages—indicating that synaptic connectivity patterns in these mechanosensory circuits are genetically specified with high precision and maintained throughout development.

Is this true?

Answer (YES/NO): YES